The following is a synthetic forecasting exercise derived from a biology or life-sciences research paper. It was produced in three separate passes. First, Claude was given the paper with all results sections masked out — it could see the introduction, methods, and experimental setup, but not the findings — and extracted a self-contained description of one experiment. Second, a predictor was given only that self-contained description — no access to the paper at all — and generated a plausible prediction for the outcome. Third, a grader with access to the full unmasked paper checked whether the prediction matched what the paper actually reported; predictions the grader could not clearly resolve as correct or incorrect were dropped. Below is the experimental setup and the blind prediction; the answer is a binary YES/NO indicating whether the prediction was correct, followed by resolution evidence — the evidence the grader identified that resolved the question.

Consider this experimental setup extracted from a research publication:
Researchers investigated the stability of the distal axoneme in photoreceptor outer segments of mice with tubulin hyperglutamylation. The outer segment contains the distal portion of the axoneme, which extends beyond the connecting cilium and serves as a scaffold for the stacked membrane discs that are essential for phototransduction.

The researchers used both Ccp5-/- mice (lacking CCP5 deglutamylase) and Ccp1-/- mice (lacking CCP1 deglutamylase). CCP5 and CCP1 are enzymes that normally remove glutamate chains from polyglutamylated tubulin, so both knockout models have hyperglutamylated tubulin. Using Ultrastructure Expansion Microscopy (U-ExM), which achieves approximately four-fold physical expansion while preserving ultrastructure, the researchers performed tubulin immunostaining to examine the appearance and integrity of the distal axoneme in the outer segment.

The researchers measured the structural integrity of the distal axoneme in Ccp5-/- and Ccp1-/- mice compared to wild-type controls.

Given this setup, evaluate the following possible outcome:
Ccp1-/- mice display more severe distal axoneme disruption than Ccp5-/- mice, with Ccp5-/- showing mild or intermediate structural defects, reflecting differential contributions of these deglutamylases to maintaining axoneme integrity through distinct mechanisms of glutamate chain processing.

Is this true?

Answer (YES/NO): NO